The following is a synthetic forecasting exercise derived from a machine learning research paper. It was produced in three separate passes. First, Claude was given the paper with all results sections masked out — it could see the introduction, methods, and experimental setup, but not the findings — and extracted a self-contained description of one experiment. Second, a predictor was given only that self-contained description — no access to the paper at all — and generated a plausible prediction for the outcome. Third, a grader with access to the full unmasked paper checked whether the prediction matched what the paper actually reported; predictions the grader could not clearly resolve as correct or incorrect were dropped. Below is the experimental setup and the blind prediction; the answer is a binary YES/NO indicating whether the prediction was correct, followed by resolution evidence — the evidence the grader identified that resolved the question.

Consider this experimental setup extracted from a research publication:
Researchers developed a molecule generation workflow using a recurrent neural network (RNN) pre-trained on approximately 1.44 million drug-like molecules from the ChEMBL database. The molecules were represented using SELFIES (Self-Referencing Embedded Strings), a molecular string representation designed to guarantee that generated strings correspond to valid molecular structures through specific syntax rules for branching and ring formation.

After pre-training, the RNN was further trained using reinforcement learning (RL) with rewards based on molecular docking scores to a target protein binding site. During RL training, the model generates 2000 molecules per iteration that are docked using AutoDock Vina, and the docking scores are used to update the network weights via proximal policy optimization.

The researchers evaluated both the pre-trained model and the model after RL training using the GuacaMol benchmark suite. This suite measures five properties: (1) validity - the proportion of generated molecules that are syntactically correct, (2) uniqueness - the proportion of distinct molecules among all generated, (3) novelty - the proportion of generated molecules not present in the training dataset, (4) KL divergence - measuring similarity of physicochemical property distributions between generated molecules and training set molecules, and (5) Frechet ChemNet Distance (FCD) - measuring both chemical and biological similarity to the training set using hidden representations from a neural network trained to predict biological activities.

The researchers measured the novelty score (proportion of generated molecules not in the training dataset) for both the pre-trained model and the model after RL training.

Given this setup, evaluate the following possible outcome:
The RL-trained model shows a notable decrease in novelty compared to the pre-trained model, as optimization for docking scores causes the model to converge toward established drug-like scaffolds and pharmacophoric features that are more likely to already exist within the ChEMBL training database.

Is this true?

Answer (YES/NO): NO